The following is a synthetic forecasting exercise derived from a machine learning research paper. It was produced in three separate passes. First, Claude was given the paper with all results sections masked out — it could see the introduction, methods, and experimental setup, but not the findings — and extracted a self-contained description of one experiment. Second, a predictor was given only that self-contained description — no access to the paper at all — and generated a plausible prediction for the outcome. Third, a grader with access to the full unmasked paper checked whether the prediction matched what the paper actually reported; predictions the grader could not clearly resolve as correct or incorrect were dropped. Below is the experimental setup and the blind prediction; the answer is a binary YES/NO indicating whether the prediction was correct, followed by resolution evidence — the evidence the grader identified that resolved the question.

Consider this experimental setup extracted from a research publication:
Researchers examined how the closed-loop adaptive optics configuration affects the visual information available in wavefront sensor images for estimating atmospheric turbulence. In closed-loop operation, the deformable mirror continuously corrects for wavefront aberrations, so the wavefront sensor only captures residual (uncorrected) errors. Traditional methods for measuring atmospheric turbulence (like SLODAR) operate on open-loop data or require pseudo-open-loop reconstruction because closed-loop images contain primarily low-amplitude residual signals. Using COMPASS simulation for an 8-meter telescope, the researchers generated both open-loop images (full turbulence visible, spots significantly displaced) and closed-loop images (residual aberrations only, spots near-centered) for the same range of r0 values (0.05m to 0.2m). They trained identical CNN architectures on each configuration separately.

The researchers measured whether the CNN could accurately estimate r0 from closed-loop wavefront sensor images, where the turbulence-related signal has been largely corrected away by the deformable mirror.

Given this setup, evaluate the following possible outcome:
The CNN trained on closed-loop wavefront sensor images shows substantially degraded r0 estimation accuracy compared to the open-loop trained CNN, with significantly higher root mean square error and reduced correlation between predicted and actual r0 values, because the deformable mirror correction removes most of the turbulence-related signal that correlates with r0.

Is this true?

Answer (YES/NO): NO